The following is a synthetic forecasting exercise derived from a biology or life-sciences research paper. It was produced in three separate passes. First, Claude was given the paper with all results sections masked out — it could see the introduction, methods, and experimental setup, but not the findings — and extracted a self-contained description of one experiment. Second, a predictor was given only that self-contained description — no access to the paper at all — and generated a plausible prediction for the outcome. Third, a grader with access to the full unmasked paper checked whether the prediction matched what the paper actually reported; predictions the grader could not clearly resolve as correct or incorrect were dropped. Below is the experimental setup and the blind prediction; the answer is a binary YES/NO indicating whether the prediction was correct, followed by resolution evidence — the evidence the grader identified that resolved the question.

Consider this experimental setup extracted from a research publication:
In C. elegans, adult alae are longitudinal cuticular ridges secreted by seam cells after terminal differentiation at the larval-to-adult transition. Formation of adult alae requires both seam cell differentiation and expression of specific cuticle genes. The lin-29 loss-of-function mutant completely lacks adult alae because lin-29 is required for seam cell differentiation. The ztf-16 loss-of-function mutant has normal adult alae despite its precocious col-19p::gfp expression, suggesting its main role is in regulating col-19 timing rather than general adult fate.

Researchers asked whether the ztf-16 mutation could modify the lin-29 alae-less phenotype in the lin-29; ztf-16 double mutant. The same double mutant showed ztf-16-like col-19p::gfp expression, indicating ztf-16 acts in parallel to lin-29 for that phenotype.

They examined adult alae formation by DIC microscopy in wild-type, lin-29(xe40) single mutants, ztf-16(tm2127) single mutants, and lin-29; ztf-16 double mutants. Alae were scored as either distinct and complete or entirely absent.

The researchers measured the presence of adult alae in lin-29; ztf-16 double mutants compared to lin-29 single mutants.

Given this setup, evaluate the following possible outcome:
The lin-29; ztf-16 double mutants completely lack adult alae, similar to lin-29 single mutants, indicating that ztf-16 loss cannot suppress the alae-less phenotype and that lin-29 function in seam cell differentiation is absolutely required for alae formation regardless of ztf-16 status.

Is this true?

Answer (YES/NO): YES